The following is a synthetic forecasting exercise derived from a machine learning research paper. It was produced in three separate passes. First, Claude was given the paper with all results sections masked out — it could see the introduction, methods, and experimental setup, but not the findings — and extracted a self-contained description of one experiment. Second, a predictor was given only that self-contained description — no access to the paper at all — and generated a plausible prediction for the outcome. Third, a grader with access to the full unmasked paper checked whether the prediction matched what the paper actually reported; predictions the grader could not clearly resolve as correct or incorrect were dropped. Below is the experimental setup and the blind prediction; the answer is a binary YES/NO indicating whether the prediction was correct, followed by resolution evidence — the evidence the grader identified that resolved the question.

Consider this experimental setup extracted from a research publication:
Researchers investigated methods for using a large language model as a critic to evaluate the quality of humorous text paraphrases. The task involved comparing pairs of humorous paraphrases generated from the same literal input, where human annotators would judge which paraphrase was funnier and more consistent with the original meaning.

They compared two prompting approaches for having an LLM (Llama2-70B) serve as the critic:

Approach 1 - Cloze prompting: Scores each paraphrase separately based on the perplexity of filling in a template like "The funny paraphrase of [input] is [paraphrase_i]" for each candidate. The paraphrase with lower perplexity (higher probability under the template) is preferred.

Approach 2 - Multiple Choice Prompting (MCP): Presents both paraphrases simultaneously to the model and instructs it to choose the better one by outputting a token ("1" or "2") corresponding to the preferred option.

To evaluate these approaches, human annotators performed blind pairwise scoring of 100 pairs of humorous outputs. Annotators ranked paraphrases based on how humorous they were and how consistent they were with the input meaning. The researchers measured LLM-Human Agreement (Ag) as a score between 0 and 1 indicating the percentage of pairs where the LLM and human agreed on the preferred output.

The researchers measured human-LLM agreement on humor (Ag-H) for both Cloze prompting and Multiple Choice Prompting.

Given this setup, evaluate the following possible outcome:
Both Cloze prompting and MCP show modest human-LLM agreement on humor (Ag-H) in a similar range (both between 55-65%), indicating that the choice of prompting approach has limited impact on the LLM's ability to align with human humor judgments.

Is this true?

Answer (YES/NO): NO